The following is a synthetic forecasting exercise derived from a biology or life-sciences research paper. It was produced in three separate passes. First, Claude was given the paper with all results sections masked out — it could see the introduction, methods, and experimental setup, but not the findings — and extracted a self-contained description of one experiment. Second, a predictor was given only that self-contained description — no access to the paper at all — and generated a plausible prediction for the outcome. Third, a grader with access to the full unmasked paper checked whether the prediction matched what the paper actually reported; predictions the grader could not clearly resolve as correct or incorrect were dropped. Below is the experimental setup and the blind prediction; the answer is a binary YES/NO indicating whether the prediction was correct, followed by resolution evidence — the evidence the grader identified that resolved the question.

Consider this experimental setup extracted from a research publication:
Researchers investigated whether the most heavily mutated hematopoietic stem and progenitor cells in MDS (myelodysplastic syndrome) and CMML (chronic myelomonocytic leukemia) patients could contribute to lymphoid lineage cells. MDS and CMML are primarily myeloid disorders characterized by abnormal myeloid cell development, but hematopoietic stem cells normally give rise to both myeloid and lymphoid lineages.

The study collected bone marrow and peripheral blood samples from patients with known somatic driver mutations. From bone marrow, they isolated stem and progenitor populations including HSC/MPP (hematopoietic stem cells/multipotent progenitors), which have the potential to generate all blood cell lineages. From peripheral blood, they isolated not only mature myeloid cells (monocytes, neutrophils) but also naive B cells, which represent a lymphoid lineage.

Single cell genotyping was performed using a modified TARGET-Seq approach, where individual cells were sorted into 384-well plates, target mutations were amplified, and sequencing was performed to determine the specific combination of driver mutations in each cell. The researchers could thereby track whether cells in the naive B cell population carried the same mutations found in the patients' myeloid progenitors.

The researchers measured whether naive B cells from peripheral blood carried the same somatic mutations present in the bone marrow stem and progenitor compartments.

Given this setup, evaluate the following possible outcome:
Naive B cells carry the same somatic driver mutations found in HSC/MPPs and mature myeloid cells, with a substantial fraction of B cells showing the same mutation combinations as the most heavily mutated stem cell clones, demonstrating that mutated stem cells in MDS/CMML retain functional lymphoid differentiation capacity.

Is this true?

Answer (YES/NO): NO